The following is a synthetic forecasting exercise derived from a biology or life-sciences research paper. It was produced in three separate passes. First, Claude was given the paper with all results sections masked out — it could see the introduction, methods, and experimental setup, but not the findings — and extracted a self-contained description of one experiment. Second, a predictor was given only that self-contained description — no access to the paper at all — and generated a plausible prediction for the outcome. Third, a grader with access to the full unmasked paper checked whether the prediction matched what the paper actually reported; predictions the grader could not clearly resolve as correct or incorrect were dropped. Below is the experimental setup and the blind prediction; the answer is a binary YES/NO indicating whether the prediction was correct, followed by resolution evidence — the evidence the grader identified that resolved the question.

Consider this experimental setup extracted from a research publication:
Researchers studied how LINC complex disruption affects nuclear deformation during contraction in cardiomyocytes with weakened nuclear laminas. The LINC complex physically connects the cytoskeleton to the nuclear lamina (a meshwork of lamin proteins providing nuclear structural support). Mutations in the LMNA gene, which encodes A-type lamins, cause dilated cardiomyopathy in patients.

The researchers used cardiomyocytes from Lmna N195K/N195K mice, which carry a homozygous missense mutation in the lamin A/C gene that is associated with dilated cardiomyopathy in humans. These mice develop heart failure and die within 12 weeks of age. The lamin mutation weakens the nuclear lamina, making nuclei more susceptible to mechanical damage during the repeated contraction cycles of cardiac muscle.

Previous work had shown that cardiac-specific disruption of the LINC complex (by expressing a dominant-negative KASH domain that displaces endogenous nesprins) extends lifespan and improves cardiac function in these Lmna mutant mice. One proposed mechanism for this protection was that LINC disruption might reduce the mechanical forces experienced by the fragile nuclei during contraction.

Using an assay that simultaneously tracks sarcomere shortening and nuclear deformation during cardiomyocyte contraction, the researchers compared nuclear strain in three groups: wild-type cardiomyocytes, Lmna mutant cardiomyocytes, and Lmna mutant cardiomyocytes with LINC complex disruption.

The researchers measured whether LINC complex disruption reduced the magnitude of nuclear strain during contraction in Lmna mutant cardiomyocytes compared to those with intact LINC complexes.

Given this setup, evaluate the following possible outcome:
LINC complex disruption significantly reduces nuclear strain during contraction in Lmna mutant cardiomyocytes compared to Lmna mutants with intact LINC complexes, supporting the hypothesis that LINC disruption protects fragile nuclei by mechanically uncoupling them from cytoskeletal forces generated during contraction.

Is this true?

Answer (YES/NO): NO